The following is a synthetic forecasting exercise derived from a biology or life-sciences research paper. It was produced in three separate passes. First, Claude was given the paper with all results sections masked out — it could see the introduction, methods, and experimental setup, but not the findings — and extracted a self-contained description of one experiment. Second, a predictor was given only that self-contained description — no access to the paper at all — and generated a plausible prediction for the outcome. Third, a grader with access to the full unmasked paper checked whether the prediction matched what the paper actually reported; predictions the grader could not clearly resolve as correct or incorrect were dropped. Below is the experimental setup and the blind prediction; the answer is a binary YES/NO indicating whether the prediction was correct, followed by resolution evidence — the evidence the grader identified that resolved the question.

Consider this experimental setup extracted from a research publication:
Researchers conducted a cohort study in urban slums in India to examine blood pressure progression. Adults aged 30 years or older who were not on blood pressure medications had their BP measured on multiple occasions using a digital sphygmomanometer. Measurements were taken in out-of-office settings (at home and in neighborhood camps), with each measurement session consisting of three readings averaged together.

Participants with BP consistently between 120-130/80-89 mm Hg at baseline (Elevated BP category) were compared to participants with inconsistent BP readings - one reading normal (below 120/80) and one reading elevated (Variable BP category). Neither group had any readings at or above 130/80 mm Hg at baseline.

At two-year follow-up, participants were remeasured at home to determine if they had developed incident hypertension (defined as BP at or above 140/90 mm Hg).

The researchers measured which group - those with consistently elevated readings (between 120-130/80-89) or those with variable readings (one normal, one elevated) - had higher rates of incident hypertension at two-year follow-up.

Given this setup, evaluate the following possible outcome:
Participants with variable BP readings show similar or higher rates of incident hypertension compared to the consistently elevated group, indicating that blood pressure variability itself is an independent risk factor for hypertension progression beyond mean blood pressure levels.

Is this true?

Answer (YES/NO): YES